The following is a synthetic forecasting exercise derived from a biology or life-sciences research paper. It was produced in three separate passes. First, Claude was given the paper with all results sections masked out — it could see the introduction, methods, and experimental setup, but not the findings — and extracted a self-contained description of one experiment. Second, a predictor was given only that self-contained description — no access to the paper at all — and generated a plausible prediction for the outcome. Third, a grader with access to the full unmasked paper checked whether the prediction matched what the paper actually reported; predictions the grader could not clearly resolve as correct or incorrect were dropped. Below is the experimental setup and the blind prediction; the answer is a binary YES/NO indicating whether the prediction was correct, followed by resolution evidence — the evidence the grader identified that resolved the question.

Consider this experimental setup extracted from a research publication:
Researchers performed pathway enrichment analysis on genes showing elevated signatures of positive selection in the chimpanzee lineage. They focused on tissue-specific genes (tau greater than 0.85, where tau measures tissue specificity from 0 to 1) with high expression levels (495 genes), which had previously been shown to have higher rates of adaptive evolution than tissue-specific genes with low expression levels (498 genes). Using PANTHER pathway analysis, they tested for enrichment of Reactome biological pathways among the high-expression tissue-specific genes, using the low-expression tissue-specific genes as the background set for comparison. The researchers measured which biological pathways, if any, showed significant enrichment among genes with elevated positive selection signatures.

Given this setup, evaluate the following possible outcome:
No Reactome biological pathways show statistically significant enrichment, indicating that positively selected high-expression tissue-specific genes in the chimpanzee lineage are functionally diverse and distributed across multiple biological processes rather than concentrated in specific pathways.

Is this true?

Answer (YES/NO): NO